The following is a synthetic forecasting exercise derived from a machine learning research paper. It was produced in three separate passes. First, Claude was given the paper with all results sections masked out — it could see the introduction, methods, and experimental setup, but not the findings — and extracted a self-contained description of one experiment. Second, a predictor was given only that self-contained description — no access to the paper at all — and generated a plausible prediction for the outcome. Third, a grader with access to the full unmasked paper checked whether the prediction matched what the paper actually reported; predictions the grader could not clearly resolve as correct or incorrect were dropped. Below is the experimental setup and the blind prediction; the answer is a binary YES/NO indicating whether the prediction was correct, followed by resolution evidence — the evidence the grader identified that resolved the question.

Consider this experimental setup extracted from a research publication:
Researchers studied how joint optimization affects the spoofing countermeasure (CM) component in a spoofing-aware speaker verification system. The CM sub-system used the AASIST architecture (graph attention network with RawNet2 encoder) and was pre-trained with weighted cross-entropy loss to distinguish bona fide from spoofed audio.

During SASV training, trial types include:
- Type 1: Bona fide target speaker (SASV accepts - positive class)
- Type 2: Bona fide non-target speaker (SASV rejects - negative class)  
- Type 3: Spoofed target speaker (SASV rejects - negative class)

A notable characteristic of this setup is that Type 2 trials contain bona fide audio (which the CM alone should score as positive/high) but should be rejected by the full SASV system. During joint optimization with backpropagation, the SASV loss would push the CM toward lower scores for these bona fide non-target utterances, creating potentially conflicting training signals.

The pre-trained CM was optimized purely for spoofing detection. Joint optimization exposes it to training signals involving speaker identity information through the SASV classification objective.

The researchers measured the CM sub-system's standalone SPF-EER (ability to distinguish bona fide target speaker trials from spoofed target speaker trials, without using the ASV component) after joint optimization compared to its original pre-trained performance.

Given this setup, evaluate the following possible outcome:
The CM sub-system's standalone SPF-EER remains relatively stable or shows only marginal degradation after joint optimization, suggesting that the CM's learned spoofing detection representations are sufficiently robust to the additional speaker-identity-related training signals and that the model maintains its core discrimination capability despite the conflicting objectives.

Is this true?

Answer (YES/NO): NO